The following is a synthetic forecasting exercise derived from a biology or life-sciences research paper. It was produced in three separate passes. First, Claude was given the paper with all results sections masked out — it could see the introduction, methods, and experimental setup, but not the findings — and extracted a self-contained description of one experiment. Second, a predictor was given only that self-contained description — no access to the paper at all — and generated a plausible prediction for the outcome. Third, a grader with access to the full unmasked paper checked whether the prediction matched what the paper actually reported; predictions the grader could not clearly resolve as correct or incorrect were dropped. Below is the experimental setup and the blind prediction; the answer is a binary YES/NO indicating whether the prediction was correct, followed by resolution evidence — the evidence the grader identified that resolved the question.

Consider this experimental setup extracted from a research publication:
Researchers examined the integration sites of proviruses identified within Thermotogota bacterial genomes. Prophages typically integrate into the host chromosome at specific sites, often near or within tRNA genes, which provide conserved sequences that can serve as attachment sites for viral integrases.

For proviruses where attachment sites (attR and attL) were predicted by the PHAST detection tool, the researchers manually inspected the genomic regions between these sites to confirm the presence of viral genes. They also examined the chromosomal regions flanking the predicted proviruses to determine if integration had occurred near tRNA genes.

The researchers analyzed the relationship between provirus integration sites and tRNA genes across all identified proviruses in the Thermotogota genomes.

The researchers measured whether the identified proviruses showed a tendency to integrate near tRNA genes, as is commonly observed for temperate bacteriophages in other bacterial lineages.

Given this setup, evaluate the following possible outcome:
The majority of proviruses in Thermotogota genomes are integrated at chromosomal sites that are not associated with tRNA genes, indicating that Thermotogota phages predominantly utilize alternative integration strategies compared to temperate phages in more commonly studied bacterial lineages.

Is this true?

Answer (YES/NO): NO